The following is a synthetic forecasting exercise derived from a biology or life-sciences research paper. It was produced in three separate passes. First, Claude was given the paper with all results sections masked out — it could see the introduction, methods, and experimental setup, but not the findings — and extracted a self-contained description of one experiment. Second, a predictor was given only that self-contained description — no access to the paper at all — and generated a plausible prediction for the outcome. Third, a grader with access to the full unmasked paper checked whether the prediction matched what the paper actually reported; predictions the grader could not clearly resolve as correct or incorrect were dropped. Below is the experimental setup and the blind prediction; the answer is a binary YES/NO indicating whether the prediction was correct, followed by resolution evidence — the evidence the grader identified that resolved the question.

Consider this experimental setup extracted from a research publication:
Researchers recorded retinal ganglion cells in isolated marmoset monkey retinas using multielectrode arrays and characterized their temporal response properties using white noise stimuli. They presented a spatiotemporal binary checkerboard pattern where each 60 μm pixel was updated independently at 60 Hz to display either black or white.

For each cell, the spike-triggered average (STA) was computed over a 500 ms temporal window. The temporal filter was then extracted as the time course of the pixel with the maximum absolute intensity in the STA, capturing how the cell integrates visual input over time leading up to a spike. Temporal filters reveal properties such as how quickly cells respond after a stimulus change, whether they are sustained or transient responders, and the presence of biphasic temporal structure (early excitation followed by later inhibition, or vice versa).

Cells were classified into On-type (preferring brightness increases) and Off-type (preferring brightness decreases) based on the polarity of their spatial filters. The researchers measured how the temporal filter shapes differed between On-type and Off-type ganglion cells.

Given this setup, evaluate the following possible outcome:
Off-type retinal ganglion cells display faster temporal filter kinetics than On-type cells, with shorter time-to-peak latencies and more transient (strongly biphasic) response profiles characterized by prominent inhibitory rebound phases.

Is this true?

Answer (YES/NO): NO